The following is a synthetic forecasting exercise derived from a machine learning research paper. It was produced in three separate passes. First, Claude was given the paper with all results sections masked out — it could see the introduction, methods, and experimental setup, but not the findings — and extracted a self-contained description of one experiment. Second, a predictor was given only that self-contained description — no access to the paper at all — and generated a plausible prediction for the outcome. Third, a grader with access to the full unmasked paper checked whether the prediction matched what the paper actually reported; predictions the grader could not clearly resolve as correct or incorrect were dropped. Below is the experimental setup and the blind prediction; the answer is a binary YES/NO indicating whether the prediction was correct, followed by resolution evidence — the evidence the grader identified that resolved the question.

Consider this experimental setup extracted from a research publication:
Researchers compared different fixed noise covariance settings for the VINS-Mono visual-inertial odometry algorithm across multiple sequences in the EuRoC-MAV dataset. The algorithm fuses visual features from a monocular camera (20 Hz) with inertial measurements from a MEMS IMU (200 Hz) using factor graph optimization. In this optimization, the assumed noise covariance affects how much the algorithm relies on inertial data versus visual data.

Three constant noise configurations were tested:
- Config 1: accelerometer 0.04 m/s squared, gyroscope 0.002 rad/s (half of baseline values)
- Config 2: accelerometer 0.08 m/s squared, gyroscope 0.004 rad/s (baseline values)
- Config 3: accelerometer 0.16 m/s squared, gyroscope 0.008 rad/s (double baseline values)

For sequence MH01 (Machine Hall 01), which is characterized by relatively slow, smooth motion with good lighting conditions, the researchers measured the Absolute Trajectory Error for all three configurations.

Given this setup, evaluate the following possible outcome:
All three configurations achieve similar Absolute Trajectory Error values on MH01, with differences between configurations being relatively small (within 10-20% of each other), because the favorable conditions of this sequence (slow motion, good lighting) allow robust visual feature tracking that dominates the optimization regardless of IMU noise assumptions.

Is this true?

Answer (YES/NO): NO